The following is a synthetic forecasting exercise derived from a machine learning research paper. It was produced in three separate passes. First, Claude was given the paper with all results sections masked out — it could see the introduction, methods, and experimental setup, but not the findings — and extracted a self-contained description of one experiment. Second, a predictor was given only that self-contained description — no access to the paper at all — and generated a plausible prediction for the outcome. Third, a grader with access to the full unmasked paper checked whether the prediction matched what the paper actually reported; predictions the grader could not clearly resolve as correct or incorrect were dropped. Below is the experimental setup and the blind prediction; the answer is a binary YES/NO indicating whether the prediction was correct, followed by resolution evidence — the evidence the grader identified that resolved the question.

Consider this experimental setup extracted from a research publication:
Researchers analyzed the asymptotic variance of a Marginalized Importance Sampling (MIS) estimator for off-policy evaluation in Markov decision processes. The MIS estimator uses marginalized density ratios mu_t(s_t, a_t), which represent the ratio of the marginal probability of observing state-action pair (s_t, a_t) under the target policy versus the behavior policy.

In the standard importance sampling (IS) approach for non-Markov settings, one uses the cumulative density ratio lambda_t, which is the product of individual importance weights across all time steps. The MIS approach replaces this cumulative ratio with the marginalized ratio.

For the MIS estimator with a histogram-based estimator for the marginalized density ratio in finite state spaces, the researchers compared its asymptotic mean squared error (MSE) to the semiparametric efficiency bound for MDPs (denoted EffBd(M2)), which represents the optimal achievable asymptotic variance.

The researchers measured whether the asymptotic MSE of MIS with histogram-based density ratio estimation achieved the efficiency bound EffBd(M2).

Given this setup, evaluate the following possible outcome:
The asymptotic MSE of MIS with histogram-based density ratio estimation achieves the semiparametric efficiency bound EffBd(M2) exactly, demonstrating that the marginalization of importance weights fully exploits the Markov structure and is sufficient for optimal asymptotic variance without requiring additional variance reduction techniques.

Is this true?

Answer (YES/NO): NO